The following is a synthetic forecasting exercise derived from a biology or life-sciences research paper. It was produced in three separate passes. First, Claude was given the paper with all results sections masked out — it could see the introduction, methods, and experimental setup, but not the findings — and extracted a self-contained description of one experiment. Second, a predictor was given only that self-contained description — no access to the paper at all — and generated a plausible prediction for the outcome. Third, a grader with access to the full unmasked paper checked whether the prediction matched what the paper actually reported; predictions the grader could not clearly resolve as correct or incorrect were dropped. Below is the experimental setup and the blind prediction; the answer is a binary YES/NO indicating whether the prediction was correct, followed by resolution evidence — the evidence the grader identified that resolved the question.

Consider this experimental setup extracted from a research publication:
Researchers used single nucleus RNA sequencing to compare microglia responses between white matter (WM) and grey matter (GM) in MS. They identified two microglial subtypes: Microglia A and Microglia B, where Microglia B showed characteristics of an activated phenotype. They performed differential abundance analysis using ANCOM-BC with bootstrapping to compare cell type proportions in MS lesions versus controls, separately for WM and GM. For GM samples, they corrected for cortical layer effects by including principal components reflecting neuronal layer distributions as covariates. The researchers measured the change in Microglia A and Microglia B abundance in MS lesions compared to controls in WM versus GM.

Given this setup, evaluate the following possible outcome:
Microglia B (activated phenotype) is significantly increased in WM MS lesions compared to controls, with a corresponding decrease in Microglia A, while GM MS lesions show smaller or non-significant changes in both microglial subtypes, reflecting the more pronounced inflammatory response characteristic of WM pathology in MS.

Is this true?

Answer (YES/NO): NO